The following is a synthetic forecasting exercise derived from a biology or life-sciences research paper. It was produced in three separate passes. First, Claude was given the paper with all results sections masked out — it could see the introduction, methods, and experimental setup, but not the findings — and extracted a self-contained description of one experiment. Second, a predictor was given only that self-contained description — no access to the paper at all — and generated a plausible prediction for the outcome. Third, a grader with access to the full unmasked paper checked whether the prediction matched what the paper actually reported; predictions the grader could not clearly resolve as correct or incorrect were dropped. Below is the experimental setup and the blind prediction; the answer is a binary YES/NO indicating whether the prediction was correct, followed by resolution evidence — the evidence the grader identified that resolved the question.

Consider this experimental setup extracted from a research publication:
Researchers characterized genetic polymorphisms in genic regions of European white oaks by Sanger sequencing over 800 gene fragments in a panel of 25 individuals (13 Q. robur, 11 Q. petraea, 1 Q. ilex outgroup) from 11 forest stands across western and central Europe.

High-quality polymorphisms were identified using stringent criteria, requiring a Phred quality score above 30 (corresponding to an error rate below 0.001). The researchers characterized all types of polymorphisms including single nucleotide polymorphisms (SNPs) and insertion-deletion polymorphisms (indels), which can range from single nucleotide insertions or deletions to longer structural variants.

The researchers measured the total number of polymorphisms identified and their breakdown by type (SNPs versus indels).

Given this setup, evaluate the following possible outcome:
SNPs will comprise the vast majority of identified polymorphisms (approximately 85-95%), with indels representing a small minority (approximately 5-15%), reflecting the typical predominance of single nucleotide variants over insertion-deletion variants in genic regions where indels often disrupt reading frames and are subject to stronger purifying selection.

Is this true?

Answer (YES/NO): YES